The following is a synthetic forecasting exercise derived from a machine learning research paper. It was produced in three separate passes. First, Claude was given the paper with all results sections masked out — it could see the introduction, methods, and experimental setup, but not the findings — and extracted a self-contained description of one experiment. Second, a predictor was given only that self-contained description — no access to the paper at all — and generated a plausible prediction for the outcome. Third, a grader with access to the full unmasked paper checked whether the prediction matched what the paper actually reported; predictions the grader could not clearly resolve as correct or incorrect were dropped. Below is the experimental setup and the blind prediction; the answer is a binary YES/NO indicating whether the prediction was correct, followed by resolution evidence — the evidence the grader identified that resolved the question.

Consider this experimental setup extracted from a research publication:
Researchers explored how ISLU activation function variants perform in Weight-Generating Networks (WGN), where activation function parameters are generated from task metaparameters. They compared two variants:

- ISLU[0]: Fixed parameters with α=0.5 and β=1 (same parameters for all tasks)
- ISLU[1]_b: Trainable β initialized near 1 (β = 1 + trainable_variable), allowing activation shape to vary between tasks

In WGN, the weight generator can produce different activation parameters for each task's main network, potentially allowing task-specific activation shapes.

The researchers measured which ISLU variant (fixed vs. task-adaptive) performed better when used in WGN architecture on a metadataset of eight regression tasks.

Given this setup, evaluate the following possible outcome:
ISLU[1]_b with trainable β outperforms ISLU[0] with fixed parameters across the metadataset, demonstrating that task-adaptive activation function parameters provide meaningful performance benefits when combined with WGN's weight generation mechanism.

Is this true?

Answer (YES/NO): YES